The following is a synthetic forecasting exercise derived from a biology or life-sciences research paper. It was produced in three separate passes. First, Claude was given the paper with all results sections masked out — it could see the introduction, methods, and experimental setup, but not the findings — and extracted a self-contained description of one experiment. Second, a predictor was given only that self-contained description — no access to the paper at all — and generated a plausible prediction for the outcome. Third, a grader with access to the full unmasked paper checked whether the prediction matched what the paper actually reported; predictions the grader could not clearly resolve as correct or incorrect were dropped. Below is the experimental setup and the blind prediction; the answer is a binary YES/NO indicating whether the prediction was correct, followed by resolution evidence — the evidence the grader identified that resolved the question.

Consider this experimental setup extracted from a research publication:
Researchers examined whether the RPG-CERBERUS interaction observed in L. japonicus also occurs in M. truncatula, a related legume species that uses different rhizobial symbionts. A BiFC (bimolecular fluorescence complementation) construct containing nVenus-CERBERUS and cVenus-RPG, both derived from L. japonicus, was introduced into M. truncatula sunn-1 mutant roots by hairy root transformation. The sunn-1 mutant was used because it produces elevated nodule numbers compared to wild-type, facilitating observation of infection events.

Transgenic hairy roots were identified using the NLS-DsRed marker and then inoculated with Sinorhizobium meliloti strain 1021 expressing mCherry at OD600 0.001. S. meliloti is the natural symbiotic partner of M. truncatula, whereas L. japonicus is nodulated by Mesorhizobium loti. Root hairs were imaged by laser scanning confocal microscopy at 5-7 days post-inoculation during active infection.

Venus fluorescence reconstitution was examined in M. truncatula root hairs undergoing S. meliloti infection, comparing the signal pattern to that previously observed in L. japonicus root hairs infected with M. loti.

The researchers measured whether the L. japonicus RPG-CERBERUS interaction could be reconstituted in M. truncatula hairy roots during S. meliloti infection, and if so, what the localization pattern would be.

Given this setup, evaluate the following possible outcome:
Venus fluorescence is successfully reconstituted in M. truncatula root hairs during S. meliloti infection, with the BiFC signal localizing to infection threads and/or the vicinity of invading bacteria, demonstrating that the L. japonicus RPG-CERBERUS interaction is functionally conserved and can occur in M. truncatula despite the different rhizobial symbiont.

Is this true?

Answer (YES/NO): YES